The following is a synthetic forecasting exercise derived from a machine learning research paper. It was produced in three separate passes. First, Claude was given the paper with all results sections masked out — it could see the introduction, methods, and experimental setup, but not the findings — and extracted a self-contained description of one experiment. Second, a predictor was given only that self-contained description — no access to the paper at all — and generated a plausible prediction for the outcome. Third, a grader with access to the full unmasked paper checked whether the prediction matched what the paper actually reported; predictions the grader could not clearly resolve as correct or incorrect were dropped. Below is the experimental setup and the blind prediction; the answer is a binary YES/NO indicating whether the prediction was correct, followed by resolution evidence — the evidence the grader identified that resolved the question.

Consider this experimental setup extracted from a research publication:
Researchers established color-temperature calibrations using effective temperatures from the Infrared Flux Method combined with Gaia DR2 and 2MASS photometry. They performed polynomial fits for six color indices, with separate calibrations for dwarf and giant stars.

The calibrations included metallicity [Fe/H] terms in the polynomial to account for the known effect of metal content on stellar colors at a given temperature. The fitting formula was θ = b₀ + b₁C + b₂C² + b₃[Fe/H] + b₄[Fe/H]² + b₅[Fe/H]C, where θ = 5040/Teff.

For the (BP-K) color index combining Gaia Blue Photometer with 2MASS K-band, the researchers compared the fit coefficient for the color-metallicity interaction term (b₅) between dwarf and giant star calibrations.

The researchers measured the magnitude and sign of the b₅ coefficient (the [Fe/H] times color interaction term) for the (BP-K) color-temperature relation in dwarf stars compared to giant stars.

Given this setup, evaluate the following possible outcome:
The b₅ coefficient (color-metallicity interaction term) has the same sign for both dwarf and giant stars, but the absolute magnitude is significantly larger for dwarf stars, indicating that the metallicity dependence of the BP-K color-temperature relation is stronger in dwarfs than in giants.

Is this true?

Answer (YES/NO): YES